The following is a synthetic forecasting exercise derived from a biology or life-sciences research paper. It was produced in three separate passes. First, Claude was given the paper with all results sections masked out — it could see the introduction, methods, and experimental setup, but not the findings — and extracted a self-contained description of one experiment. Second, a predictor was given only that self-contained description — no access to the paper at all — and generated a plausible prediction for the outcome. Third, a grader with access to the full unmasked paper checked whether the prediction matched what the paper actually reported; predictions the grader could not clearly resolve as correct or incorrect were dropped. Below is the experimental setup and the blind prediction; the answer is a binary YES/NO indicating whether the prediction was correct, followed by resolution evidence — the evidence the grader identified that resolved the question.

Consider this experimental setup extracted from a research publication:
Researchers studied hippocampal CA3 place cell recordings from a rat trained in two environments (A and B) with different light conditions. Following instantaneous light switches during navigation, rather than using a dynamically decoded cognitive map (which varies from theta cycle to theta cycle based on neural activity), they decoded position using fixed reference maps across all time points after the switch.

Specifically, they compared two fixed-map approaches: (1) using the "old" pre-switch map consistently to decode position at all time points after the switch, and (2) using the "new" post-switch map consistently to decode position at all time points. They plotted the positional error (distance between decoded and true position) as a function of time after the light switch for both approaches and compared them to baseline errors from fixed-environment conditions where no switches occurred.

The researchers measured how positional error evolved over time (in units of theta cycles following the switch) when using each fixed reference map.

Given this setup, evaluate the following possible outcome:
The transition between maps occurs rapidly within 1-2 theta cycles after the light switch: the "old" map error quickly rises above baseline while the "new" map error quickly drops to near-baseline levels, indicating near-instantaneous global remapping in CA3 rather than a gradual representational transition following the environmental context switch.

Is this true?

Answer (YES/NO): NO